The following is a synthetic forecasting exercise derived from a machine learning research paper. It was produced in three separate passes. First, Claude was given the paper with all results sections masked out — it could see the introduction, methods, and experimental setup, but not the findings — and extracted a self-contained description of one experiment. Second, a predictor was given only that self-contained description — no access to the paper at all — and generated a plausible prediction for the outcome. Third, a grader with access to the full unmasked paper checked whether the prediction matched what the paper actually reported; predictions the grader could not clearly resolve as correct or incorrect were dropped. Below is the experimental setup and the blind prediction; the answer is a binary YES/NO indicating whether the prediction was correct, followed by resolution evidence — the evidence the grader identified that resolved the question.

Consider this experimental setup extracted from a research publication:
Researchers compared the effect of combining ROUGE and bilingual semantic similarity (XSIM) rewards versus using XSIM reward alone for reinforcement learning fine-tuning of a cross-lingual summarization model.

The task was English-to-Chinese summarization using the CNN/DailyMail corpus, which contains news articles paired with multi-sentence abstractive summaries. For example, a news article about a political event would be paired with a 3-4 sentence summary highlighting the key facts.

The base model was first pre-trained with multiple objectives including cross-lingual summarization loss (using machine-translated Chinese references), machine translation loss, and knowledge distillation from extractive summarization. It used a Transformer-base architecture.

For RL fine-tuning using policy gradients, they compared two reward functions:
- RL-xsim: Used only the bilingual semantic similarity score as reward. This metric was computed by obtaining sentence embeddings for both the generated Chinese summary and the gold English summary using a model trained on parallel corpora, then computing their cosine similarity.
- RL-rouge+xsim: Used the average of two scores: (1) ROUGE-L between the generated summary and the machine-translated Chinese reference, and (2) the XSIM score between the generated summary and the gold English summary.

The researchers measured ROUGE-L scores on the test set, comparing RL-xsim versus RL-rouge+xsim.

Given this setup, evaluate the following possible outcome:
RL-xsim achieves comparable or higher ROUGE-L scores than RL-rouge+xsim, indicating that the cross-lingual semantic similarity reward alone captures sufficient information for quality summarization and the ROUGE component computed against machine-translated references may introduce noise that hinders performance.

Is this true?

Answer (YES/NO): YES